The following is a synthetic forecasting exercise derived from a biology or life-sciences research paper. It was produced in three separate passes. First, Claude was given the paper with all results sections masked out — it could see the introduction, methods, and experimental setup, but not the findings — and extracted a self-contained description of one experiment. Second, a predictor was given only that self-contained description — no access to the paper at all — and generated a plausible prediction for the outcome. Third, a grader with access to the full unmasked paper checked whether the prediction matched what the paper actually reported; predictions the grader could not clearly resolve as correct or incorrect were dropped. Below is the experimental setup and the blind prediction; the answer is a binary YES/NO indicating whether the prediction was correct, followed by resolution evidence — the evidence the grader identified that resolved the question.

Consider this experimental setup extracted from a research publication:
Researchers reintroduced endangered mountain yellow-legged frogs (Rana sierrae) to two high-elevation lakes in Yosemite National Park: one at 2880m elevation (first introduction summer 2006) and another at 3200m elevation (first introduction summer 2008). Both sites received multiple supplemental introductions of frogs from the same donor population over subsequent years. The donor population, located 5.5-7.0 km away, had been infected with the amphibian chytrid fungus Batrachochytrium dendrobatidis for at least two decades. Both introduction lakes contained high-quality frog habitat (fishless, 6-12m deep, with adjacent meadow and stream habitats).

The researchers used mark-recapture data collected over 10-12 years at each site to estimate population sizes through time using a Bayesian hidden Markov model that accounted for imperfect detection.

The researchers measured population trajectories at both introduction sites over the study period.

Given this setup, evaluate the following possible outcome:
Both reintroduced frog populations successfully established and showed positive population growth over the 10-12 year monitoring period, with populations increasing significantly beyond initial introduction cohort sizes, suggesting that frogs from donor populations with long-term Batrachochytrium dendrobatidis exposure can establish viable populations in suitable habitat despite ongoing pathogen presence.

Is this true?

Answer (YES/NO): NO